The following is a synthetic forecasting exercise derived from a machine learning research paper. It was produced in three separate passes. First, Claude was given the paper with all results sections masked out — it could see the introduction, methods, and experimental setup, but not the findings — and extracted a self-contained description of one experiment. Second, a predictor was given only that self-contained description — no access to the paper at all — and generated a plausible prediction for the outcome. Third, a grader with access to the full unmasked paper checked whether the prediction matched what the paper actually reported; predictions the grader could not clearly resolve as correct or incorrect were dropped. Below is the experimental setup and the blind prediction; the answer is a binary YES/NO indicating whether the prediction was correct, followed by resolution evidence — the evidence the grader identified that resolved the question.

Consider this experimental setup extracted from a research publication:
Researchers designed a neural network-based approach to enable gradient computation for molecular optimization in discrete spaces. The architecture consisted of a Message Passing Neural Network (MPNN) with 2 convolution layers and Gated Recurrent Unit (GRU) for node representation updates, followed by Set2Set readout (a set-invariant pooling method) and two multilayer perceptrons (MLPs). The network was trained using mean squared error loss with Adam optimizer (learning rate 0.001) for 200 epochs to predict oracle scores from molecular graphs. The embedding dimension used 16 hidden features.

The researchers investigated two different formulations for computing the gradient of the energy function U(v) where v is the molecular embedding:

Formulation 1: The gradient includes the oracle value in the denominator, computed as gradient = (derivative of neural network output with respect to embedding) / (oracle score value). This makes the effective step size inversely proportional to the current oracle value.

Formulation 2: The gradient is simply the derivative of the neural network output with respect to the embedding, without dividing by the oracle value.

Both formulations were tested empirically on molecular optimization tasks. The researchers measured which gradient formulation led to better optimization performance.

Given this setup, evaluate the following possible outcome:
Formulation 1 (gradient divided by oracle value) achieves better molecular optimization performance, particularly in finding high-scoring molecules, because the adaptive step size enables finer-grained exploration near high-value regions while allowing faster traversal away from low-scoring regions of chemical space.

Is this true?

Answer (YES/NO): YES